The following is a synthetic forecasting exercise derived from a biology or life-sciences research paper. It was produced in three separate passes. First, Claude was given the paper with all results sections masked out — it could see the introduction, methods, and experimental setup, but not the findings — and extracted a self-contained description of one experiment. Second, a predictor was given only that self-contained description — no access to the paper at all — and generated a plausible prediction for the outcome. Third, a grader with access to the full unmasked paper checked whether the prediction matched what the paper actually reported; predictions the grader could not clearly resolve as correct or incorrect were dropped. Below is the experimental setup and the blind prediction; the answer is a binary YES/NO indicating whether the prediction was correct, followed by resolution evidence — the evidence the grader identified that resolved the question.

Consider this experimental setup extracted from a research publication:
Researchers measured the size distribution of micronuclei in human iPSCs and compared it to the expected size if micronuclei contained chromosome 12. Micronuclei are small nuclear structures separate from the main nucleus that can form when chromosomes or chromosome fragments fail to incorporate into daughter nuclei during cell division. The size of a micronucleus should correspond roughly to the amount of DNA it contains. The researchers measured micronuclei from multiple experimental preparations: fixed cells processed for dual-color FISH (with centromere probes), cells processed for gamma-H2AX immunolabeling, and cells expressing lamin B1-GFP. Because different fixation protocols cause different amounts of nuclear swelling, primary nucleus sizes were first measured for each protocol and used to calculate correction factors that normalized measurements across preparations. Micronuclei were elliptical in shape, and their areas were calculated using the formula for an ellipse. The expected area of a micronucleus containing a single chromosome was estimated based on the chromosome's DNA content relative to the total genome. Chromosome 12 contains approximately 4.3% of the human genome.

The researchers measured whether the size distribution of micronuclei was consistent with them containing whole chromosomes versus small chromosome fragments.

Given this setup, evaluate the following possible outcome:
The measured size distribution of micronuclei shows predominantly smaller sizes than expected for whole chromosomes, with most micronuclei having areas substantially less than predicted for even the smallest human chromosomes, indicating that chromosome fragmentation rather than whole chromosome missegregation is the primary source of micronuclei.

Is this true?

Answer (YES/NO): NO